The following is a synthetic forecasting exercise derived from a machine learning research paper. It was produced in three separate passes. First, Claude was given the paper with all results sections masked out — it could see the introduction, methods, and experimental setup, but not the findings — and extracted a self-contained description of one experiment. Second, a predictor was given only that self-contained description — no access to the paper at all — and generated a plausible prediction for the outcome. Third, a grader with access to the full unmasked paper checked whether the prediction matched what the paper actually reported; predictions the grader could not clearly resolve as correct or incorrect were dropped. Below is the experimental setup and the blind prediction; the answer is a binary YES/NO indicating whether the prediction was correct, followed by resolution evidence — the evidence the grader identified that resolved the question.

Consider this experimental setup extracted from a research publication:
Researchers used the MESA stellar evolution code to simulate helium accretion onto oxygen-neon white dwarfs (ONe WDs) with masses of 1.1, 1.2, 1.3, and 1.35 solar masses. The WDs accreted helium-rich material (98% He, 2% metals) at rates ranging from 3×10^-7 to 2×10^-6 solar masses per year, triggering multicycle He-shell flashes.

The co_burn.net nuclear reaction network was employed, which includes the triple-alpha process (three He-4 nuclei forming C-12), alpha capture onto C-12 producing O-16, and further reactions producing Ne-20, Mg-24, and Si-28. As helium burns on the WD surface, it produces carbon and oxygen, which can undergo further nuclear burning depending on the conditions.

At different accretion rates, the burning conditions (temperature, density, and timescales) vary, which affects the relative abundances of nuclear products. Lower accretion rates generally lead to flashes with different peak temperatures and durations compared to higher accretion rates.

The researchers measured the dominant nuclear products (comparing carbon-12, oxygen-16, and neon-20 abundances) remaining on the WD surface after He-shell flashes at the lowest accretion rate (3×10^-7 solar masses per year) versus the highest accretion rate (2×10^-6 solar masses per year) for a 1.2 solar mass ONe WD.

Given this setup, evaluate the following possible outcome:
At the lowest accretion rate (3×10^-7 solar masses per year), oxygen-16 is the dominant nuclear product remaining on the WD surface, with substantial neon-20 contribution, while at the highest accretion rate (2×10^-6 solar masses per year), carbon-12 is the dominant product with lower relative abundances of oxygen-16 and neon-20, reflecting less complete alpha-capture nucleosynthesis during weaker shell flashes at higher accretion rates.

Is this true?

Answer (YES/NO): NO